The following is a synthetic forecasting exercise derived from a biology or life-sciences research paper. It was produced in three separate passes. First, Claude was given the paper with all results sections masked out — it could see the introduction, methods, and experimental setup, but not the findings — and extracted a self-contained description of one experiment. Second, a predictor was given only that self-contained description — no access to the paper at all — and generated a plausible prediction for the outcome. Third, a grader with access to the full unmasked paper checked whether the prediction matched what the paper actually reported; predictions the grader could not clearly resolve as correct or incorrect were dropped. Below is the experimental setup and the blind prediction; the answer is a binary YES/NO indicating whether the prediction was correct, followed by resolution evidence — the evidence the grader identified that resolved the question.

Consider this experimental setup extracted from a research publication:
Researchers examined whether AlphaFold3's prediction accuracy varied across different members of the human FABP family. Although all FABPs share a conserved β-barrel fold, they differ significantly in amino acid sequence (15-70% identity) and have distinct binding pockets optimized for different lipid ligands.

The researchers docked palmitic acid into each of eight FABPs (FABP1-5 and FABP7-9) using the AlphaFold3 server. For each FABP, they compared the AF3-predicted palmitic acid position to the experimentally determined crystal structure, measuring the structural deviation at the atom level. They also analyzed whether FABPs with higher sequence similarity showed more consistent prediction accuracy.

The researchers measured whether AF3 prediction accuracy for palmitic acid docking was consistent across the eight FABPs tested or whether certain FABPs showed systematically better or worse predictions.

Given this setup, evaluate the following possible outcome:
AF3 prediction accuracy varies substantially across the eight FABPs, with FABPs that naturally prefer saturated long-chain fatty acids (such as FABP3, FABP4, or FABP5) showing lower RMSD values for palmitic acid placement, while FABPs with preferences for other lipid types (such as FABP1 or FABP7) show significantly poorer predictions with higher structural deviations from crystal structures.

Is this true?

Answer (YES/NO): NO